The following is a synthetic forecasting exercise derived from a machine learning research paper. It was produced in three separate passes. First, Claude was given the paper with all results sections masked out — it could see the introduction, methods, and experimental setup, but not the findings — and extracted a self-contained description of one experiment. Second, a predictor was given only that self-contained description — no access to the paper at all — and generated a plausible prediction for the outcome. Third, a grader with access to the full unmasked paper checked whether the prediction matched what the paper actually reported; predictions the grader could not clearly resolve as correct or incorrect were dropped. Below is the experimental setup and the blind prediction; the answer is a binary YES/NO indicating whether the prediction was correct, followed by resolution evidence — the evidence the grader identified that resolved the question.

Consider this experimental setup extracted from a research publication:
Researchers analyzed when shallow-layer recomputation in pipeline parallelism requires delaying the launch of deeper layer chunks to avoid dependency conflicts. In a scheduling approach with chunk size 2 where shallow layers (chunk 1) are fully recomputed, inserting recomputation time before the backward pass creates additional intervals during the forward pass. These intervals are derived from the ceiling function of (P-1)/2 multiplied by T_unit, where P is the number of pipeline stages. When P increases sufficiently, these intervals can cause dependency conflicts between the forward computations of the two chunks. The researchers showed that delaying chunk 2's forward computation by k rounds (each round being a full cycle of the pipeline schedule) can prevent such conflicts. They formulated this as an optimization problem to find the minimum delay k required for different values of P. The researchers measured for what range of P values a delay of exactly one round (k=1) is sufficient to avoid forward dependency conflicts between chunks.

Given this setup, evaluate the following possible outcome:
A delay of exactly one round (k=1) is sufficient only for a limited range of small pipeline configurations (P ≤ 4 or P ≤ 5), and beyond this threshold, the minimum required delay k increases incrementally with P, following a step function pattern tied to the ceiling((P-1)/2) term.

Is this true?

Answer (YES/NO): NO